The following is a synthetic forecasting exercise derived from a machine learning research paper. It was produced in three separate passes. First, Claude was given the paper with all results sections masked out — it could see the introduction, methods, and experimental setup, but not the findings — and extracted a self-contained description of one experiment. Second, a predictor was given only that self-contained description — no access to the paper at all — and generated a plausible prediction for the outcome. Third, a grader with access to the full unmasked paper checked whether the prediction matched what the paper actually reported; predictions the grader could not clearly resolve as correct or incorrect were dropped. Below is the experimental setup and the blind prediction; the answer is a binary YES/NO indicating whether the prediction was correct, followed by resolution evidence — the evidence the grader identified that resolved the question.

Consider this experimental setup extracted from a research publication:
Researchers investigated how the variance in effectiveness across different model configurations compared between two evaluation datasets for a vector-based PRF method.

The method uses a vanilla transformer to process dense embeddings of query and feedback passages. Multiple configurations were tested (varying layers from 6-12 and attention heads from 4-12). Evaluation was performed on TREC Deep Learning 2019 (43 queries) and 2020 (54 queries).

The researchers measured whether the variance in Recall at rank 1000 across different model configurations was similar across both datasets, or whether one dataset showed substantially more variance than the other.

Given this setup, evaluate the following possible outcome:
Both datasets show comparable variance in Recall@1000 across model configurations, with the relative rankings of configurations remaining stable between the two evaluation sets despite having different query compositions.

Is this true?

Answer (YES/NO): NO